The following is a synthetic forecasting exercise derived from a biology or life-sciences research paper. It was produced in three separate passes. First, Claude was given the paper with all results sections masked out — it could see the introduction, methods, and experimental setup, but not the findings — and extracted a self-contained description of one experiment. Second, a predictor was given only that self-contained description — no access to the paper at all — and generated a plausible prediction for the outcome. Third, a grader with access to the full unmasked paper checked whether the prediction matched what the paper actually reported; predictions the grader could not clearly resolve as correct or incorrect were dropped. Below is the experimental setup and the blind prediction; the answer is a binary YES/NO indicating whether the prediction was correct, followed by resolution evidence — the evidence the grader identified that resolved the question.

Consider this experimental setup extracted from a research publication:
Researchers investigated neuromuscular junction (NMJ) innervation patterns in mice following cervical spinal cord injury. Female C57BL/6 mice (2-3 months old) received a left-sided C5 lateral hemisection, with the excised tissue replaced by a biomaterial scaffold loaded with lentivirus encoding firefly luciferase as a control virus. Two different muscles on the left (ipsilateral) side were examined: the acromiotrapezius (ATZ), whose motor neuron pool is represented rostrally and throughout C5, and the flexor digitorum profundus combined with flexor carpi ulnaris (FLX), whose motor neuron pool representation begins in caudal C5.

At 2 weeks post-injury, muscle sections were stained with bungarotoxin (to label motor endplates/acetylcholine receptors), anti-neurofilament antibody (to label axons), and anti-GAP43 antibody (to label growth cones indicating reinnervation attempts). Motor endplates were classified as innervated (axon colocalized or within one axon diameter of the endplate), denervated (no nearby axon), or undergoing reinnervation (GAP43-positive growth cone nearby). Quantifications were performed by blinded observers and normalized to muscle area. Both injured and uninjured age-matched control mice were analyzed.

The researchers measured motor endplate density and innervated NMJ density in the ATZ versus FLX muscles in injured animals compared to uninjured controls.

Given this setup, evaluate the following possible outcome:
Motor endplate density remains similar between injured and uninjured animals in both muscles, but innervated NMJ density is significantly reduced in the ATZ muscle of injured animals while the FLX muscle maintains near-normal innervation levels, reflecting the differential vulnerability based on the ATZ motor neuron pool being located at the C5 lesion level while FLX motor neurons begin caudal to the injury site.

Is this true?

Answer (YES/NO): NO